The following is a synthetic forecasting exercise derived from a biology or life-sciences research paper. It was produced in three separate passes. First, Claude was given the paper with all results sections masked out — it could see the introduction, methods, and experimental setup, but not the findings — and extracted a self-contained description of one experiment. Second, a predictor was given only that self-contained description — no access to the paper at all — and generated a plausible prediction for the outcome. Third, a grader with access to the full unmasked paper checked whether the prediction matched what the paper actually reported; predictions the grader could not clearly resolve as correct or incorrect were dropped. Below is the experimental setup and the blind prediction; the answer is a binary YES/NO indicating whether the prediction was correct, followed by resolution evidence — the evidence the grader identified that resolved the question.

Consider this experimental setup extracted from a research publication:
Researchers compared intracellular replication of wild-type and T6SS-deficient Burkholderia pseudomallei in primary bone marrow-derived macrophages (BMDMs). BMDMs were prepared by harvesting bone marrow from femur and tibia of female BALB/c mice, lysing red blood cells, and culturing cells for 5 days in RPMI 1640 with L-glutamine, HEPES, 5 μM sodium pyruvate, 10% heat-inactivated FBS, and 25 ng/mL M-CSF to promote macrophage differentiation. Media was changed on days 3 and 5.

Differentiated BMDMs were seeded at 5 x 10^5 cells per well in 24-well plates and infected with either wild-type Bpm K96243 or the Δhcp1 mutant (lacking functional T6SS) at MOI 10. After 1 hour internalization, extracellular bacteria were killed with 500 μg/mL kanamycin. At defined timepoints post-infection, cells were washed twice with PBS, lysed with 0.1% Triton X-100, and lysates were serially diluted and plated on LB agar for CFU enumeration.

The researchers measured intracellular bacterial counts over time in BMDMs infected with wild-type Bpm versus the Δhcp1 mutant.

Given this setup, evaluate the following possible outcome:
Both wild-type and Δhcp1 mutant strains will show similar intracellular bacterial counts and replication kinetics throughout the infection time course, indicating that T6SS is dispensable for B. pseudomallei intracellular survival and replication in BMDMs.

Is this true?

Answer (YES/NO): YES